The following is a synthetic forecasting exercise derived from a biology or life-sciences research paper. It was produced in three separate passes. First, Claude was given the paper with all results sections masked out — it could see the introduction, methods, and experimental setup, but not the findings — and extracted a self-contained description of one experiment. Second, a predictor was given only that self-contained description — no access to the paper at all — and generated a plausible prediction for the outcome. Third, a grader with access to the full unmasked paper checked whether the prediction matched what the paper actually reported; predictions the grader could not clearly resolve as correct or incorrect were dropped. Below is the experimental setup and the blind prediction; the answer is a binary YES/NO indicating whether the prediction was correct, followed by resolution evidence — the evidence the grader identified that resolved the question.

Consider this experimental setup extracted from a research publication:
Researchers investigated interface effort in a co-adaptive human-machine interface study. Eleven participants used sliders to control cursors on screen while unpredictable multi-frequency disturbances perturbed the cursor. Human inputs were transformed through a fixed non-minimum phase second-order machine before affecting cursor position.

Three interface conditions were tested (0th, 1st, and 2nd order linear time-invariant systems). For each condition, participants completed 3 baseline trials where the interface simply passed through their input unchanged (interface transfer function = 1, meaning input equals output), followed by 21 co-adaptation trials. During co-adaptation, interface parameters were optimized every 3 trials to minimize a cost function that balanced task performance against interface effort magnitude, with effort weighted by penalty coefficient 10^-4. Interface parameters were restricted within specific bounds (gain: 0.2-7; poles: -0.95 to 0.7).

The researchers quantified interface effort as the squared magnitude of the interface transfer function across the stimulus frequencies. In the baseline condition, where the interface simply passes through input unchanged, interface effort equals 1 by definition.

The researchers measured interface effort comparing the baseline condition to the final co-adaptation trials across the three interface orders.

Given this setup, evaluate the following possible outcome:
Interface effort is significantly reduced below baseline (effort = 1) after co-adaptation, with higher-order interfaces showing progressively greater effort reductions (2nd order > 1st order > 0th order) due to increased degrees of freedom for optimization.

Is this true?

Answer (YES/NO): NO